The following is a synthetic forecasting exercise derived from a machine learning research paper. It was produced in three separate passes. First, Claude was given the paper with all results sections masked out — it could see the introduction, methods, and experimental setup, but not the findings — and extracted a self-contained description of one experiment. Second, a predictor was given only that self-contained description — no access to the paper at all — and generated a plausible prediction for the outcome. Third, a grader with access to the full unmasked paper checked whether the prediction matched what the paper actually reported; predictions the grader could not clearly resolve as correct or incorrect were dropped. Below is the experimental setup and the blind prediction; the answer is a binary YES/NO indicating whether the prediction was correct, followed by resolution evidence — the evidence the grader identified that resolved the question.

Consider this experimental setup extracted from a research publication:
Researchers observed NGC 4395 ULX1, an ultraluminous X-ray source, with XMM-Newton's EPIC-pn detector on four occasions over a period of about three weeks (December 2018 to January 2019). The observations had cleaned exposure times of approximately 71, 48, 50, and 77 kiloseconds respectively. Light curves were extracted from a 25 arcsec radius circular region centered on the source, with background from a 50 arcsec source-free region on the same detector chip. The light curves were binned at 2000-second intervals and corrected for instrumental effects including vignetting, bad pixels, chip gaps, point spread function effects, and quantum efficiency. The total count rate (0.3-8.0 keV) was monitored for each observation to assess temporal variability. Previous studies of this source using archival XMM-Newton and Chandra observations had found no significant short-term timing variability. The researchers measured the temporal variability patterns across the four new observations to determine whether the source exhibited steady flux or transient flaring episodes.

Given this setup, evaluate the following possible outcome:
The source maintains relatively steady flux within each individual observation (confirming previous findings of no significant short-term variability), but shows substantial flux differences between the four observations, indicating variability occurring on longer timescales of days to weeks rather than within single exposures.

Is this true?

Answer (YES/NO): NO